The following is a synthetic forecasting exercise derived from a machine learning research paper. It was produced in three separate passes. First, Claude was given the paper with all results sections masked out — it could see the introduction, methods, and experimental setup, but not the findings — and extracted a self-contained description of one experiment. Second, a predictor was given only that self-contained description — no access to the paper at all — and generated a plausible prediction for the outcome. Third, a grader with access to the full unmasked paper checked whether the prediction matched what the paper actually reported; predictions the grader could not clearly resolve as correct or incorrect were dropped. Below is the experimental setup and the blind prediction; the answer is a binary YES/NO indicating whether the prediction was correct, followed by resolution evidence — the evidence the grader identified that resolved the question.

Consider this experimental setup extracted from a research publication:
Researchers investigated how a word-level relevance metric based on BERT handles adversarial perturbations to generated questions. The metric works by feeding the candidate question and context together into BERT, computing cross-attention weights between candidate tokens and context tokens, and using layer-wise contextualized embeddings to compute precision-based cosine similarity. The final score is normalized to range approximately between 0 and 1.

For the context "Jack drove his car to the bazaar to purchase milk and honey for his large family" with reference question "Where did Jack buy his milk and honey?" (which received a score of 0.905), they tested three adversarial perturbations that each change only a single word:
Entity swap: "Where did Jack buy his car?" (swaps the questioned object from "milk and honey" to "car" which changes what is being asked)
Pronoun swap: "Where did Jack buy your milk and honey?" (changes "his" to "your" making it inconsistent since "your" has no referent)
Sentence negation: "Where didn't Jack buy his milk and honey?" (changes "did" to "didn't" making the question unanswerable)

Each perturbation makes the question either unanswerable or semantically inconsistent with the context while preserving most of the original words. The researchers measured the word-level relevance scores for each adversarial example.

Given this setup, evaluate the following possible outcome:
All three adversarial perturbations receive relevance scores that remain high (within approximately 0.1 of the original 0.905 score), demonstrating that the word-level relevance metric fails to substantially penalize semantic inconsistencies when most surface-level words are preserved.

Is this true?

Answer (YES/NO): YES